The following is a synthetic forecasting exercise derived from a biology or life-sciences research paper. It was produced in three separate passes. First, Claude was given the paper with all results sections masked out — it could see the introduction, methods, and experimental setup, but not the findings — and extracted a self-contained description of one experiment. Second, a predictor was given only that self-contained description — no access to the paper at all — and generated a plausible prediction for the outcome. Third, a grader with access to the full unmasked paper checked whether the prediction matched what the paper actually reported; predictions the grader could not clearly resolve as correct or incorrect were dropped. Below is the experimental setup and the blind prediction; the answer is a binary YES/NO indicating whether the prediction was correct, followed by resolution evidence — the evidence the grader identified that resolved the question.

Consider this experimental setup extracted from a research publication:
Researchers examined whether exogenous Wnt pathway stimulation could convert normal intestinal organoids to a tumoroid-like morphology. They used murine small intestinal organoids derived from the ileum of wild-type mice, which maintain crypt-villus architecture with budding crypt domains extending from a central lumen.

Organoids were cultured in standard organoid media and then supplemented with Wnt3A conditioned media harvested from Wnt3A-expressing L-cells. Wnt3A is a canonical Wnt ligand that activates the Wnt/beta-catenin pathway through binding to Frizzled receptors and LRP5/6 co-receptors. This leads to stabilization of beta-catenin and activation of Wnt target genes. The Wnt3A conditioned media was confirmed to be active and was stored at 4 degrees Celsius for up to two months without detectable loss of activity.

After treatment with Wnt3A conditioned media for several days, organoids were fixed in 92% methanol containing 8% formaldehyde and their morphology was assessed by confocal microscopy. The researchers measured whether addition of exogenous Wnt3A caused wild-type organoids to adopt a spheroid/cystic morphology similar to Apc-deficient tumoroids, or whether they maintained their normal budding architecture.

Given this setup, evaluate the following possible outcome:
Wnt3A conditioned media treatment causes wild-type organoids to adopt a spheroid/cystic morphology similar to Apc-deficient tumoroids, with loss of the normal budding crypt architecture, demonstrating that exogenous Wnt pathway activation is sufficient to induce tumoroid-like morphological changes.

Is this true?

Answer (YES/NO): YES